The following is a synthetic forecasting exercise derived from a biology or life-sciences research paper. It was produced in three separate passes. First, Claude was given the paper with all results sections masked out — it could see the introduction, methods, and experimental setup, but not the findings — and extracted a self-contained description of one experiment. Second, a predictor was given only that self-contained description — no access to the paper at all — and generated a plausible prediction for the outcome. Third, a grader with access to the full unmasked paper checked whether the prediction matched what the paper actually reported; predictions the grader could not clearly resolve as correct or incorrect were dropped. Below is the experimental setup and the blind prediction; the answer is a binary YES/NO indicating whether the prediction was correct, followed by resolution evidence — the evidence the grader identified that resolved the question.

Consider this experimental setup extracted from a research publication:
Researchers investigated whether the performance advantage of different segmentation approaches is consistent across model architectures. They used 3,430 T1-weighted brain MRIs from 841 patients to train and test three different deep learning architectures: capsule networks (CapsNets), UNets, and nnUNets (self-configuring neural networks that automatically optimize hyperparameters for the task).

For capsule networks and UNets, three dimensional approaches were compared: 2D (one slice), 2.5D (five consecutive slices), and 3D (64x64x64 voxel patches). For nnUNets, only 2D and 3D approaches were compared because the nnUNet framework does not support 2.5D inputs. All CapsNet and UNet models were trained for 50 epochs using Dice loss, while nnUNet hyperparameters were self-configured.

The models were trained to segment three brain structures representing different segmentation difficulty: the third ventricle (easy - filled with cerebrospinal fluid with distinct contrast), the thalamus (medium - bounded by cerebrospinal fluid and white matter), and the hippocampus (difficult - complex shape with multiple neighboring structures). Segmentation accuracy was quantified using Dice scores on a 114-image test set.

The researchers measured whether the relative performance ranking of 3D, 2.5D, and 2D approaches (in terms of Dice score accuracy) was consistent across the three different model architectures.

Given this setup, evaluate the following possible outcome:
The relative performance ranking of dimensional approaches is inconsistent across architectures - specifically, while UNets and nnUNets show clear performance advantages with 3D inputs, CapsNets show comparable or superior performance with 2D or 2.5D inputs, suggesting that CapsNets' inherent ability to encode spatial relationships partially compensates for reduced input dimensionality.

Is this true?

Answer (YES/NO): NO